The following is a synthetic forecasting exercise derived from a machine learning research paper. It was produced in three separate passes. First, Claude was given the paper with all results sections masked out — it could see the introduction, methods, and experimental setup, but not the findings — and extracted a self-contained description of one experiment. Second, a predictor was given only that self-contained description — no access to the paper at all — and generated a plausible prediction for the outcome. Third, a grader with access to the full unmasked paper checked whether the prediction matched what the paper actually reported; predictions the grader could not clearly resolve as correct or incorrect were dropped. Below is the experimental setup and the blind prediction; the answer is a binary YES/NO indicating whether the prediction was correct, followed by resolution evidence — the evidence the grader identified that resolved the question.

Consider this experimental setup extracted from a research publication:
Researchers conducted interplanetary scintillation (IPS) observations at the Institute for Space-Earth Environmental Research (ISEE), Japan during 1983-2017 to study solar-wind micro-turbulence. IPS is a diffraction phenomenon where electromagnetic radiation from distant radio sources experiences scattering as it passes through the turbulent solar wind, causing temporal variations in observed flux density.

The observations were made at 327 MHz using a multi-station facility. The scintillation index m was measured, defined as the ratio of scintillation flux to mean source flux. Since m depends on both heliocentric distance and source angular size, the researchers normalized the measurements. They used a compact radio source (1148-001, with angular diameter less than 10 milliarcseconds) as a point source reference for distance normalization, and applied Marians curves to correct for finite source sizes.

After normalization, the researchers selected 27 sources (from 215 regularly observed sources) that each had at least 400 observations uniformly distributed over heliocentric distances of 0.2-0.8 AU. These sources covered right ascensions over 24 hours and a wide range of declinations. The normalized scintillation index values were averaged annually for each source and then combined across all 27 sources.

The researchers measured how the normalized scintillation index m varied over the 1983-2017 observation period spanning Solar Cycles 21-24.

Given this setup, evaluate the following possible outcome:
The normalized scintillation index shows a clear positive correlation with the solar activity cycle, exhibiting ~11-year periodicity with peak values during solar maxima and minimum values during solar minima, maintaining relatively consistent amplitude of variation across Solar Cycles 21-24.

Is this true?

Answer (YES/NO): NO